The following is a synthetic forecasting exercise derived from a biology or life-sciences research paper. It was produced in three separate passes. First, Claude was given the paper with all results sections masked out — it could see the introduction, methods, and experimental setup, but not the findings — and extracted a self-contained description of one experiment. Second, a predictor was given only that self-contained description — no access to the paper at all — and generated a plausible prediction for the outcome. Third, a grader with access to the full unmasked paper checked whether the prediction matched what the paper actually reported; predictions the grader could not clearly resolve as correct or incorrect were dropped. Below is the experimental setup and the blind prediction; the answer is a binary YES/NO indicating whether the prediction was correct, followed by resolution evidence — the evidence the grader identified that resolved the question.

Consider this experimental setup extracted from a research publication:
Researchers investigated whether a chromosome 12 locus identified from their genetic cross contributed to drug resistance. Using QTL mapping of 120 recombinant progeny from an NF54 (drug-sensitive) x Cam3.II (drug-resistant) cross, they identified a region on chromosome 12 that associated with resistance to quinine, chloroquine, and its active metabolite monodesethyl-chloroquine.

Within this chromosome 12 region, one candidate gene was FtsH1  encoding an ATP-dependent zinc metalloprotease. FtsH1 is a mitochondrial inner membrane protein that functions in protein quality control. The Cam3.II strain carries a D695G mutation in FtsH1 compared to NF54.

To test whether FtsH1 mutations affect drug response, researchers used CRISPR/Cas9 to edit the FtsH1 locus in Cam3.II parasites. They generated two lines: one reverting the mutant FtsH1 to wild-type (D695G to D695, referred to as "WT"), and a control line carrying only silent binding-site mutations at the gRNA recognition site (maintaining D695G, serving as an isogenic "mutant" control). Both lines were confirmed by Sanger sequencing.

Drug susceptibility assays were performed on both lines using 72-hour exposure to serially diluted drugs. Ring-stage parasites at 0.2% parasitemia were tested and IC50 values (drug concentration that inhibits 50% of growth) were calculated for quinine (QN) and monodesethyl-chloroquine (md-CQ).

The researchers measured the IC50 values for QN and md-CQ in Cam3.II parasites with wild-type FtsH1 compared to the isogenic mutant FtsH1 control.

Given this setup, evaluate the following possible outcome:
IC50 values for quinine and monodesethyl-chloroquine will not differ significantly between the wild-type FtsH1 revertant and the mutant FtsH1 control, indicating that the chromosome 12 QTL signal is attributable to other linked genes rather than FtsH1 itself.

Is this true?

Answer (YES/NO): NO